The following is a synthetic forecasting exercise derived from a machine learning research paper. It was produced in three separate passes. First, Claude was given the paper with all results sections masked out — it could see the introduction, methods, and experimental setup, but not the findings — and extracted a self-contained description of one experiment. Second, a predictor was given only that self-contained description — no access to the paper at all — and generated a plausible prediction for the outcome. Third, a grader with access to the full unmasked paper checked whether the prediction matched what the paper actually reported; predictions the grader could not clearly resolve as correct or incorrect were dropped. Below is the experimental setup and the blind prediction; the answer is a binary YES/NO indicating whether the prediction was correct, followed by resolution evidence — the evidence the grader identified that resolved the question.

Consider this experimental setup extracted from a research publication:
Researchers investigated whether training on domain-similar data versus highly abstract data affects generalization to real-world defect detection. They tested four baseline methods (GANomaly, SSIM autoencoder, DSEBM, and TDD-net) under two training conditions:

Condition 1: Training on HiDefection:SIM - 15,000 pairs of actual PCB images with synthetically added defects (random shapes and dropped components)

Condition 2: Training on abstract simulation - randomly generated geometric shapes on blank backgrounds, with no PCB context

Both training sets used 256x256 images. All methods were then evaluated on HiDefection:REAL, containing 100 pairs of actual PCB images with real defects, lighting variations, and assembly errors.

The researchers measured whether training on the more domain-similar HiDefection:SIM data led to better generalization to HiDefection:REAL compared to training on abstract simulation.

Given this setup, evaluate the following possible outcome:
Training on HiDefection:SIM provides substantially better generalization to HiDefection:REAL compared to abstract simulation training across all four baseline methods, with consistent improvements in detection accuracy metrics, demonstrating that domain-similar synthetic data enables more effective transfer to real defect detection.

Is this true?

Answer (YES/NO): NO